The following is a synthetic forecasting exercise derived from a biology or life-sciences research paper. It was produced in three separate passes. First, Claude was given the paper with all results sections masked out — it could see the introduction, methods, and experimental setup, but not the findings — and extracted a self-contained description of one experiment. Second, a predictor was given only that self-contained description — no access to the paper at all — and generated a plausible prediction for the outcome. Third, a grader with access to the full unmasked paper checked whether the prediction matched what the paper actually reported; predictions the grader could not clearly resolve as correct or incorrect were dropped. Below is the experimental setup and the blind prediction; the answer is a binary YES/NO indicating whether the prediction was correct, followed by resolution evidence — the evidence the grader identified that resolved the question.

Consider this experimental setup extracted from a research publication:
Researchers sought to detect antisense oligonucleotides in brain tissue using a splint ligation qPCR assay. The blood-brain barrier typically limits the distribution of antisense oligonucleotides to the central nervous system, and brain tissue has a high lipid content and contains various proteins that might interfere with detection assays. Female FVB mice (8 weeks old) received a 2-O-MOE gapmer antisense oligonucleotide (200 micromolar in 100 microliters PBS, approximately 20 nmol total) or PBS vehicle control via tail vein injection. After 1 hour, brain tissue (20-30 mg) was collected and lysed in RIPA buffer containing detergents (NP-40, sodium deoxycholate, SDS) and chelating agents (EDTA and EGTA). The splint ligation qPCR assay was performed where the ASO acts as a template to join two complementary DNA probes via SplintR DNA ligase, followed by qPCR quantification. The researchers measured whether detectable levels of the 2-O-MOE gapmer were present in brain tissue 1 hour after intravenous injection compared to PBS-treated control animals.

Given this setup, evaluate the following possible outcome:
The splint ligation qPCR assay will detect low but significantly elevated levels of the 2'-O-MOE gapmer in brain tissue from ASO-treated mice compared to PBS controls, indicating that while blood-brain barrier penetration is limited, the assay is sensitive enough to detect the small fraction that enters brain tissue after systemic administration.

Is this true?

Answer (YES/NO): NO